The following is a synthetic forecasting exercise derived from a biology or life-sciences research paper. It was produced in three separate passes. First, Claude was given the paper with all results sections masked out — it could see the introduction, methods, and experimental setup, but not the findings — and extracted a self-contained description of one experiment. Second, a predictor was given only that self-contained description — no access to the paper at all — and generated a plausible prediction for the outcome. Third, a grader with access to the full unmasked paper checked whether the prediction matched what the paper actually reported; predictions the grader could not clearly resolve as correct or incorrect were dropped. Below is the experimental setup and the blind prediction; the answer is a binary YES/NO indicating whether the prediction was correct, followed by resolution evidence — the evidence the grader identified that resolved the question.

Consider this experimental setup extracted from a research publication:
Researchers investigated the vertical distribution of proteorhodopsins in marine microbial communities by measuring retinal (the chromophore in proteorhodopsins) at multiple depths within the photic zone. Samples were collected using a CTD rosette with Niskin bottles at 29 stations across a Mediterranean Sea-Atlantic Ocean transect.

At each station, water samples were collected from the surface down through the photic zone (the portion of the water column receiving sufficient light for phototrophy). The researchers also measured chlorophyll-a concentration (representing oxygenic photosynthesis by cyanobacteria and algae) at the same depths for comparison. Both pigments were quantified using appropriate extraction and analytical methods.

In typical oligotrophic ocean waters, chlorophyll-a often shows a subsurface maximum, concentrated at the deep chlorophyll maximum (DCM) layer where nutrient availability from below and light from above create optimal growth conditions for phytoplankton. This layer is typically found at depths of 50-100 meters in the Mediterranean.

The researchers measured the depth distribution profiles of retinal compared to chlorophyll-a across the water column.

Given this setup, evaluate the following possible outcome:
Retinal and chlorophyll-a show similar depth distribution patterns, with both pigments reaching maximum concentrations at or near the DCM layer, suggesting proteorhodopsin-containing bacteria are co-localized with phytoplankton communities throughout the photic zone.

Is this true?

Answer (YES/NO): NO